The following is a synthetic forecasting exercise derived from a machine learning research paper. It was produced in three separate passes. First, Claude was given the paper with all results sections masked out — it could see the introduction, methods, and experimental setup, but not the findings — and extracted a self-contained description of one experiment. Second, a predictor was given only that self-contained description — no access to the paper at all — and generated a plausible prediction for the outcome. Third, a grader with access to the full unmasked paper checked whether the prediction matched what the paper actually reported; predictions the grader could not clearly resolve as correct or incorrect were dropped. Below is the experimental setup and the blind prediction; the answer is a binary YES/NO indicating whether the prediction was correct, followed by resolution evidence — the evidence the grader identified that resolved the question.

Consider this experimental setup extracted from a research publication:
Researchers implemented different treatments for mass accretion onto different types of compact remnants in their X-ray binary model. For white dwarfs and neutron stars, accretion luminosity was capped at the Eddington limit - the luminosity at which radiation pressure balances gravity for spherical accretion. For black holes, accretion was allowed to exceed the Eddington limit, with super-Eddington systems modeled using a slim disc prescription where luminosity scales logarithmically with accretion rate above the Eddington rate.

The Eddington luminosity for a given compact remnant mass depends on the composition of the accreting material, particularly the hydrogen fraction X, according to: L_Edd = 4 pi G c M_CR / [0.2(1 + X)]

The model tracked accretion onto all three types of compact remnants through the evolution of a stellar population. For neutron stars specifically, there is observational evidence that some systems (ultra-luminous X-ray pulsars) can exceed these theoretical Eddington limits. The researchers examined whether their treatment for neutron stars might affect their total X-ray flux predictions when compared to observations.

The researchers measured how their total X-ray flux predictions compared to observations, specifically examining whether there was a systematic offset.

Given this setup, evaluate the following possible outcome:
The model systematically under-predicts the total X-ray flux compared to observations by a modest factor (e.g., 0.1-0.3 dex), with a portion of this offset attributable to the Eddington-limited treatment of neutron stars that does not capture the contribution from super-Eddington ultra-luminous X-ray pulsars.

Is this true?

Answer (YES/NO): NO